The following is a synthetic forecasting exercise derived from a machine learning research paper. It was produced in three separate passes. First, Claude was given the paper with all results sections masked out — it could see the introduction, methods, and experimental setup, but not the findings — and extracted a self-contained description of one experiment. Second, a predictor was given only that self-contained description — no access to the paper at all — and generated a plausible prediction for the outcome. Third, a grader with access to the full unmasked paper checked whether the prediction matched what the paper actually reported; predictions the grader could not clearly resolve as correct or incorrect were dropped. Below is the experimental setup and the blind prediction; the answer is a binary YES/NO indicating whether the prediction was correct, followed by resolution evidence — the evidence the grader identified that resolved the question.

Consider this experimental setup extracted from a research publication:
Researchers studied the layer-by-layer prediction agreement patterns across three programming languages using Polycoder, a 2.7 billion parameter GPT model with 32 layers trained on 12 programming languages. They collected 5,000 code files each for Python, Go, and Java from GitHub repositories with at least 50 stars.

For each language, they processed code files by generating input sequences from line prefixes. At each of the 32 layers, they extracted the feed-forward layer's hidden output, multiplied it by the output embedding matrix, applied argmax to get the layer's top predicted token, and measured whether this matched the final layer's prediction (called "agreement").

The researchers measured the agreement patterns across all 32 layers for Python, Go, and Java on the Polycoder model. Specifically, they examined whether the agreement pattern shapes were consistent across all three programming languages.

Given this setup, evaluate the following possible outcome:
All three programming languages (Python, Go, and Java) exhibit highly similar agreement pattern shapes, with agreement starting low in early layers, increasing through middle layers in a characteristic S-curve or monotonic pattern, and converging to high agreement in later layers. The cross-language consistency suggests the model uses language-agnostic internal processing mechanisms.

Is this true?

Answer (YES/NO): NO